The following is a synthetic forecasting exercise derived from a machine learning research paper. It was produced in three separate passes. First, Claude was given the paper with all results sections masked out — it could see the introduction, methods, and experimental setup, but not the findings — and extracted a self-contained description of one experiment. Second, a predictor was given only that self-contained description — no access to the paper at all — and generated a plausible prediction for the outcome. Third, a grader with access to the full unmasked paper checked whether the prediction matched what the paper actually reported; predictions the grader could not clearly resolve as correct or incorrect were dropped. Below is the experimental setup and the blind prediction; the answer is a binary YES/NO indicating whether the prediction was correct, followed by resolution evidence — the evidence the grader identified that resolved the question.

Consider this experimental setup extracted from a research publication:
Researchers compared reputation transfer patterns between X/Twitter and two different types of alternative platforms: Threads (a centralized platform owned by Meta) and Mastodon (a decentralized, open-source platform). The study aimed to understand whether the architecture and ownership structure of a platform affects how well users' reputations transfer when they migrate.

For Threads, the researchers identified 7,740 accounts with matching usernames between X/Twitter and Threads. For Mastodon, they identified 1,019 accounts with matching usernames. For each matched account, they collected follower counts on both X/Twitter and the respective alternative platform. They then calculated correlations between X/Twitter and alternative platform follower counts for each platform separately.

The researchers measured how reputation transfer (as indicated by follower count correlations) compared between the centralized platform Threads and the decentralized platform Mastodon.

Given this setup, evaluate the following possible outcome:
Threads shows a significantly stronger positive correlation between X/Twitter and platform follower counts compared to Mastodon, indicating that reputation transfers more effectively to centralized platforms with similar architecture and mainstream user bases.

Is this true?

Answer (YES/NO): YES